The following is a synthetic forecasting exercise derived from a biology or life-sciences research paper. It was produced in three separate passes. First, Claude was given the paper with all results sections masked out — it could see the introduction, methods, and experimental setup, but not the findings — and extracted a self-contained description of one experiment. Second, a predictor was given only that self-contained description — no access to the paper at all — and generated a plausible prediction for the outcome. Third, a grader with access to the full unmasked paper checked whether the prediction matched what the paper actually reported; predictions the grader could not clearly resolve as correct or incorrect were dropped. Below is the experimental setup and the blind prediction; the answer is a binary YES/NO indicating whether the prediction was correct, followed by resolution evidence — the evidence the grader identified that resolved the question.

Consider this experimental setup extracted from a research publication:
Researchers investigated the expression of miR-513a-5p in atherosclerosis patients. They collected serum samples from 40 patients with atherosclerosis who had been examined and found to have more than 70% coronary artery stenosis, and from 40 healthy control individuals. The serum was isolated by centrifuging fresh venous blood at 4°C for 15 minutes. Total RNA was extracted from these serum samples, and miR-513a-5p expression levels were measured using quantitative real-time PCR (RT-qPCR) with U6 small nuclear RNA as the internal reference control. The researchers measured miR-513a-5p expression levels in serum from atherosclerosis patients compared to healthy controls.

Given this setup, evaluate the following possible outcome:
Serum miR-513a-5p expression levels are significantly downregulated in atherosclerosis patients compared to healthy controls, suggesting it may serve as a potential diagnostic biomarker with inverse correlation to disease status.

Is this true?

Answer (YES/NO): NO